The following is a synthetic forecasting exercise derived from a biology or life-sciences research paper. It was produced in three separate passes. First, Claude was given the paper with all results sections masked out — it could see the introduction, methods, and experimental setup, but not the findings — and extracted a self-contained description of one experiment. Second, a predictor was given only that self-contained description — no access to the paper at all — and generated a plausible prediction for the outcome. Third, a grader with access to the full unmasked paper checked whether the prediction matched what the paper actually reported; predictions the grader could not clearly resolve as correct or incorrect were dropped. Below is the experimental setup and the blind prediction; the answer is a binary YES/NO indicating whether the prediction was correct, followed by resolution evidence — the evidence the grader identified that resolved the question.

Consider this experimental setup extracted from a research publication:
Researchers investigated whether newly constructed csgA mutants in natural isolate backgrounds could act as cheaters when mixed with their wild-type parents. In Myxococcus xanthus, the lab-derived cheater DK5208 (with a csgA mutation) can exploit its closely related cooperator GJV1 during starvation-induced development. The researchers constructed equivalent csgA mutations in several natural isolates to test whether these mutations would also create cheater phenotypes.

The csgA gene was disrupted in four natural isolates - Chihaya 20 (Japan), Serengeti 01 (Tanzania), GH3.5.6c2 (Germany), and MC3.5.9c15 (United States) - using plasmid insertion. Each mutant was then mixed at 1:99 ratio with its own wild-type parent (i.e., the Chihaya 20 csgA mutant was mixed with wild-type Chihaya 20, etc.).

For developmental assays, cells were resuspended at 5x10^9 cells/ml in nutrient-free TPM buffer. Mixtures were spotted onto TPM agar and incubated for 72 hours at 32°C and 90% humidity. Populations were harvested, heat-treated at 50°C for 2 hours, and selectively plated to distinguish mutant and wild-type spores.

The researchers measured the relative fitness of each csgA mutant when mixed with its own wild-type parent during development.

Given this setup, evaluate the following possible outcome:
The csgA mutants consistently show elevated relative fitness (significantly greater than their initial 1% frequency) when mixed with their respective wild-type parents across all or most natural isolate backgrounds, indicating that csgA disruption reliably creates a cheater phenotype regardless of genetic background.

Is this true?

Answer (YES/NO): NO